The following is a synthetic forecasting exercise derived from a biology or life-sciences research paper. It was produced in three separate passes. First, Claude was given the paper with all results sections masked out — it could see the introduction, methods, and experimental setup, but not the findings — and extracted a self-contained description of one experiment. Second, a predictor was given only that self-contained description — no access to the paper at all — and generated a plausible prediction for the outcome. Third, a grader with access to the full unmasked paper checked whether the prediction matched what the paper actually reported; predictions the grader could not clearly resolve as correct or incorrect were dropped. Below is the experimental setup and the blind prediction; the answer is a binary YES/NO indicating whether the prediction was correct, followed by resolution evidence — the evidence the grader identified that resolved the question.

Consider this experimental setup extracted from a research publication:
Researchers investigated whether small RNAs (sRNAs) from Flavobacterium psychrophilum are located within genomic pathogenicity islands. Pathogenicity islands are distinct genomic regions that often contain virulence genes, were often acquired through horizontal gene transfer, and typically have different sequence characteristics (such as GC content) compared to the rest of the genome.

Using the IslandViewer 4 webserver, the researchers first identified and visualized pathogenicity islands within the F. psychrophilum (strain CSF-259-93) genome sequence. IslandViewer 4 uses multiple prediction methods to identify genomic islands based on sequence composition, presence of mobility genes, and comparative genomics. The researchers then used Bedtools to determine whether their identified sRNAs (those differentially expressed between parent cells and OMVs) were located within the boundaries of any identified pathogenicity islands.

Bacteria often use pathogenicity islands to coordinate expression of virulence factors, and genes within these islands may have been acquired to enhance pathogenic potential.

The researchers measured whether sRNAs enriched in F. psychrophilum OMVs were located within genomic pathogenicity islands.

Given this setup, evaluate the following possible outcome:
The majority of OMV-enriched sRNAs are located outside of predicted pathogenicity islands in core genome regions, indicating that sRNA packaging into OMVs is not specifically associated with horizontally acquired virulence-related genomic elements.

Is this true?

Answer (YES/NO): NO